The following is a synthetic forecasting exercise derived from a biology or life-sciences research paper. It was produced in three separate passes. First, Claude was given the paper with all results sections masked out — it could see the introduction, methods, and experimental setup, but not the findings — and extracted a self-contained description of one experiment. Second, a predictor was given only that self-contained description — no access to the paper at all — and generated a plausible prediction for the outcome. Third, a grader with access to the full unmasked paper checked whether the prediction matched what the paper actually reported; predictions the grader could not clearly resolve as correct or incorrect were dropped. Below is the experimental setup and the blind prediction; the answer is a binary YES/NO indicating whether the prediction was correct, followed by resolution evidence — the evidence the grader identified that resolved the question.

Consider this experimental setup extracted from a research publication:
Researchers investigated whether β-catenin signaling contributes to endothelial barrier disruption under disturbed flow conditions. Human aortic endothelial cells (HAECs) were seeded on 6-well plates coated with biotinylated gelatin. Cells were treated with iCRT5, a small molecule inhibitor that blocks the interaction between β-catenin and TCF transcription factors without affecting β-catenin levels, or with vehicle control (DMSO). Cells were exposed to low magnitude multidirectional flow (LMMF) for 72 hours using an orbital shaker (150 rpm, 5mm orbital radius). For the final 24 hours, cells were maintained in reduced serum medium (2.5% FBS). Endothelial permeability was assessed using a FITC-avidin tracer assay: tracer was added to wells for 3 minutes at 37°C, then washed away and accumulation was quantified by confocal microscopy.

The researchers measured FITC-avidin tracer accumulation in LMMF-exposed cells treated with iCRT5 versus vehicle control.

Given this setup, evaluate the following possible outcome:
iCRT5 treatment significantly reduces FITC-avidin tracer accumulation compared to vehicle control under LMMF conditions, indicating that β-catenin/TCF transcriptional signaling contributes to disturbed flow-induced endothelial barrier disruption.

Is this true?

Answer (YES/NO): YES